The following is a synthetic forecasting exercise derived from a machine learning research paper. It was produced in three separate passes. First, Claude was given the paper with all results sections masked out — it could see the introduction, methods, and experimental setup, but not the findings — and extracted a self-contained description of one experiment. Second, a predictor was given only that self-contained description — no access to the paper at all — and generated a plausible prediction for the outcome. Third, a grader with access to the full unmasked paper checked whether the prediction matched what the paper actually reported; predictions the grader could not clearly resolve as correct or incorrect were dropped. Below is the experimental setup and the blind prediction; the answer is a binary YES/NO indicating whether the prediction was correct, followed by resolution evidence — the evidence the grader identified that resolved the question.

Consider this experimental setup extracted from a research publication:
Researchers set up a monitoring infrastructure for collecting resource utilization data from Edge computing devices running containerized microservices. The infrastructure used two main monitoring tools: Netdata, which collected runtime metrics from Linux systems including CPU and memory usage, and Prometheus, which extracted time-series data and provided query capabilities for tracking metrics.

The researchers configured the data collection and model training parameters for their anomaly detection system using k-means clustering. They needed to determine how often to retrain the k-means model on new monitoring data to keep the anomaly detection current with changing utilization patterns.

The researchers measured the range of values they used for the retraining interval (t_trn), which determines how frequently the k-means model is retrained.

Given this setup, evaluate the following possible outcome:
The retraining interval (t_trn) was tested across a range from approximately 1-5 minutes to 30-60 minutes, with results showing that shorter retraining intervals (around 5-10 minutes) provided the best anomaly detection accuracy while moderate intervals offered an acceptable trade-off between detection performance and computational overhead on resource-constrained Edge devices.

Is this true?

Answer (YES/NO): NO